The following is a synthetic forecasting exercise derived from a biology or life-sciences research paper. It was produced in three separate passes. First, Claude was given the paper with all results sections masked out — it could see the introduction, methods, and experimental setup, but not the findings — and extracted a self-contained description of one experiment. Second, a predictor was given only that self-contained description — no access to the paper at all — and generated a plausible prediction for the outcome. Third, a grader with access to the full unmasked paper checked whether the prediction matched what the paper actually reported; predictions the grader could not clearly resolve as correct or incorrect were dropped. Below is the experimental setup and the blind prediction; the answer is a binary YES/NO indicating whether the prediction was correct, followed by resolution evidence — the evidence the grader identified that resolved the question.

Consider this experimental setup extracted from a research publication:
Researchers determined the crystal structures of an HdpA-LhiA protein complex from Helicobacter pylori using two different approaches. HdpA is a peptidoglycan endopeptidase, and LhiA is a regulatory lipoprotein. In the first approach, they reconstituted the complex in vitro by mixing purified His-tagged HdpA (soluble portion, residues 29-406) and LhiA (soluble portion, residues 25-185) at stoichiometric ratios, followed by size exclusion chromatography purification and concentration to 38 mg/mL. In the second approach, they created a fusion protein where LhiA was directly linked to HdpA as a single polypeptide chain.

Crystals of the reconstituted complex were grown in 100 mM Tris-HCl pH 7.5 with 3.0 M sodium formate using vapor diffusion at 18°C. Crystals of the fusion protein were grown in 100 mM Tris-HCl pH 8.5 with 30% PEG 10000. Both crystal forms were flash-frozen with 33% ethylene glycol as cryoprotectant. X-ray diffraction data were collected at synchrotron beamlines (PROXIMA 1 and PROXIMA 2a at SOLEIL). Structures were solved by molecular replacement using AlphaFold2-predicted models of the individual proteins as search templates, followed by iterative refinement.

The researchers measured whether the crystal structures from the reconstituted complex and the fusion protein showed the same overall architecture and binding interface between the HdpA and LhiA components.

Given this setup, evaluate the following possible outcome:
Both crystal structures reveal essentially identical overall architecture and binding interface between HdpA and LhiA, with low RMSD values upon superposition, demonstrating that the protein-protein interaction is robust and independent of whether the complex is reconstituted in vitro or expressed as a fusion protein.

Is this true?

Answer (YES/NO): YES